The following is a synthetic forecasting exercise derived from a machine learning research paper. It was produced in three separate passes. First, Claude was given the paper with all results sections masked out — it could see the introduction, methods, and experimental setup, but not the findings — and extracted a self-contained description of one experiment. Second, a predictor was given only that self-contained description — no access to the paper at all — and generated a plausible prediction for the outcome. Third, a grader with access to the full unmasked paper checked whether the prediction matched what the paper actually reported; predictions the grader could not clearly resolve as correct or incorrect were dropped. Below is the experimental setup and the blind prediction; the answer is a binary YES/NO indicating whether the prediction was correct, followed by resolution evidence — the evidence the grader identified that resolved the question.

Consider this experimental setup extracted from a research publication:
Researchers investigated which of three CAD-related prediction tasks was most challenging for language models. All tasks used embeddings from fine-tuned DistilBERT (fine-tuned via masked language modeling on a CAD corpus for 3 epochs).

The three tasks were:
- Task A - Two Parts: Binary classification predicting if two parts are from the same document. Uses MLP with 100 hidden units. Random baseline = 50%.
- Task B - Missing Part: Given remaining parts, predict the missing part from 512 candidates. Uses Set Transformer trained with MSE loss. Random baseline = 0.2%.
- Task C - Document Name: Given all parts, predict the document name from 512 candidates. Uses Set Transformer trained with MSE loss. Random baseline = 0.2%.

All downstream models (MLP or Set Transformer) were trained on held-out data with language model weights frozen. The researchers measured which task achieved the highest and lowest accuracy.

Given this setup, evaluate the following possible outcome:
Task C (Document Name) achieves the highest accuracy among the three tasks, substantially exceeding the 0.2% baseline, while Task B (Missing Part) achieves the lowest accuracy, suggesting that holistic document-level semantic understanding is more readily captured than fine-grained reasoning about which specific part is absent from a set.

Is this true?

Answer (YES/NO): NO